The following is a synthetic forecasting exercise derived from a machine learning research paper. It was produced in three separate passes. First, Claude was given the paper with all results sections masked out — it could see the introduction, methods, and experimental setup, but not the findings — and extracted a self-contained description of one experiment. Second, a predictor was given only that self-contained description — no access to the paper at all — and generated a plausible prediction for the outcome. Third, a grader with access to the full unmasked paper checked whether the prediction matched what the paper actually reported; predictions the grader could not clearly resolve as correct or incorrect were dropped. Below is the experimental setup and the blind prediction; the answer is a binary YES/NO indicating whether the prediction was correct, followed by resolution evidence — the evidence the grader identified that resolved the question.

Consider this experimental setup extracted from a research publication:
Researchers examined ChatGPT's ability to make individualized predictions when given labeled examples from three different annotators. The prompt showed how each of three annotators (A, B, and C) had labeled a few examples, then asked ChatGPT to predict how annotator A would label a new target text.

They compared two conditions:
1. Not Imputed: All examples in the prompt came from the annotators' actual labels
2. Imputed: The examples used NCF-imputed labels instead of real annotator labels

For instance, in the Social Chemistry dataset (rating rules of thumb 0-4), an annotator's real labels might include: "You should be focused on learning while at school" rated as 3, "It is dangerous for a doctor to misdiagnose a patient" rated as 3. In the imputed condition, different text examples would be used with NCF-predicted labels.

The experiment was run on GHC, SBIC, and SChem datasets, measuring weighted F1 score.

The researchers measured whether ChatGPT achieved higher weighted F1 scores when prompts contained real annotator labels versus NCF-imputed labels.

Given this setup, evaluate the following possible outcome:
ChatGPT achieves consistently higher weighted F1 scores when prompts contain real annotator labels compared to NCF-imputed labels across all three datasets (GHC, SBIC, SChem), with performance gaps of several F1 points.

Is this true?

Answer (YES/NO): YES